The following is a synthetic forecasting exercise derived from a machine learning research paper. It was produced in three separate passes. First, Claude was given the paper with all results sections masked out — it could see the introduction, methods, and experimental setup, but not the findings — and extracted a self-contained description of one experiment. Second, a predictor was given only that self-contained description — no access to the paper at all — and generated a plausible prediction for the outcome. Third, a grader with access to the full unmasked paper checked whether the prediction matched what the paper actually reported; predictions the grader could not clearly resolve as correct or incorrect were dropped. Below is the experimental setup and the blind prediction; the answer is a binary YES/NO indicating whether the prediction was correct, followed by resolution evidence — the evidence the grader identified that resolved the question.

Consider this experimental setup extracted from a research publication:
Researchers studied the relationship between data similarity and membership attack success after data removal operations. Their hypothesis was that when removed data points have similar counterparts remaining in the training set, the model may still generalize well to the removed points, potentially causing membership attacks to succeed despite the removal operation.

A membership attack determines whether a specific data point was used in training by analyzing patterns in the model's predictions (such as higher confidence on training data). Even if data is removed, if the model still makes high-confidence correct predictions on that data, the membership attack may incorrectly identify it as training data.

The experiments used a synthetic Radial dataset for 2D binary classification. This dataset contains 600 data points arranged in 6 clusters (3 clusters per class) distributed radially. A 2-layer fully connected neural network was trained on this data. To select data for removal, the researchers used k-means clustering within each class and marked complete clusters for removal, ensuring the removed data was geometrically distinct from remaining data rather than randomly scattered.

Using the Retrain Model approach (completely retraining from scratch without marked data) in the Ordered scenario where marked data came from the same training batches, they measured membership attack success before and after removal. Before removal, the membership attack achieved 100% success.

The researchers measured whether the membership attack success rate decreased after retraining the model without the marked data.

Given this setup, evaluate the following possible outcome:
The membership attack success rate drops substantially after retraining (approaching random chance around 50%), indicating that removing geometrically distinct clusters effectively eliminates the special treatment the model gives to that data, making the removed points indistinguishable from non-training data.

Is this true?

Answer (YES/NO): NO